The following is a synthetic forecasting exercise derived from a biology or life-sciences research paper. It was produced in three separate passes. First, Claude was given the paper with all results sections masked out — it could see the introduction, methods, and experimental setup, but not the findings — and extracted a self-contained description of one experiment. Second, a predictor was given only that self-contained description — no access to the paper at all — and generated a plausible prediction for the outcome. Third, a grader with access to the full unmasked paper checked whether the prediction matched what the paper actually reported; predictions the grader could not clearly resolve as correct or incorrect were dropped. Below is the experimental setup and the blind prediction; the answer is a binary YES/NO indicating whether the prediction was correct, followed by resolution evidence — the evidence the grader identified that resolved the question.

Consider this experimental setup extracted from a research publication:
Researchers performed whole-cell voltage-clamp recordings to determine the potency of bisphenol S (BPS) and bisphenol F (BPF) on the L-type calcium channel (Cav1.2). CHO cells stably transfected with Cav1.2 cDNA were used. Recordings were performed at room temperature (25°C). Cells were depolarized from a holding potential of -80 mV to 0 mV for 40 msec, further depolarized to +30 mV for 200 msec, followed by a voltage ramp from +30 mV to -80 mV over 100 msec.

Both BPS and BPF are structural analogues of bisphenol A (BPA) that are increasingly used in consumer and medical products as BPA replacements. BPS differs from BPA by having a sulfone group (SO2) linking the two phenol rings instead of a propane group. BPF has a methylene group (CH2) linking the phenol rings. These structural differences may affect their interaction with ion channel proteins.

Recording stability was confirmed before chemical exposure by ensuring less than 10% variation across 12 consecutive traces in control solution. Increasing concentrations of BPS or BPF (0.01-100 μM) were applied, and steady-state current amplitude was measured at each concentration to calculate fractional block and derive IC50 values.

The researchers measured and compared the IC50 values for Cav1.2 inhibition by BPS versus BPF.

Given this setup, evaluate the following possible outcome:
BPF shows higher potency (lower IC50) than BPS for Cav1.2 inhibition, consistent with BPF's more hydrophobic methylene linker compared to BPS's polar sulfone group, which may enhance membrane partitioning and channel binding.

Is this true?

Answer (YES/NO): YES